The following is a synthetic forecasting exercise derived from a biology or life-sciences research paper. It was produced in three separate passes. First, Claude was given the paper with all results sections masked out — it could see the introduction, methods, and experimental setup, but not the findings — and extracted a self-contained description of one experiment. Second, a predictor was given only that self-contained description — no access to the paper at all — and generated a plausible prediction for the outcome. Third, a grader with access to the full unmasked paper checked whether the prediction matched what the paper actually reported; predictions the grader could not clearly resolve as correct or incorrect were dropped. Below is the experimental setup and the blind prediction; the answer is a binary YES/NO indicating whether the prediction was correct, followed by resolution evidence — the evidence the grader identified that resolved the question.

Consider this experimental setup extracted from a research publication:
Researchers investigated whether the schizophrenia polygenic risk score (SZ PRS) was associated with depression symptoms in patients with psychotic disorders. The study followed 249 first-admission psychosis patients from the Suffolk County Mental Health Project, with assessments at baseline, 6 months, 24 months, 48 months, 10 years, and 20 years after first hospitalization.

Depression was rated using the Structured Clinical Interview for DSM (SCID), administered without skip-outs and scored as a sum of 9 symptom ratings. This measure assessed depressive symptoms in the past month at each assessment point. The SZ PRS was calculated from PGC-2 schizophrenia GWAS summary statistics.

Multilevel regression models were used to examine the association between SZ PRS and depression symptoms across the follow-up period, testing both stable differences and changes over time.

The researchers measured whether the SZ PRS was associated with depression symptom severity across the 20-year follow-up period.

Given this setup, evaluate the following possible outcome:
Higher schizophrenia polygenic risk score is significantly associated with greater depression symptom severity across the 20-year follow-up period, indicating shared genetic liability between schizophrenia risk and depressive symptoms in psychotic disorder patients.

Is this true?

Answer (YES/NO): NO